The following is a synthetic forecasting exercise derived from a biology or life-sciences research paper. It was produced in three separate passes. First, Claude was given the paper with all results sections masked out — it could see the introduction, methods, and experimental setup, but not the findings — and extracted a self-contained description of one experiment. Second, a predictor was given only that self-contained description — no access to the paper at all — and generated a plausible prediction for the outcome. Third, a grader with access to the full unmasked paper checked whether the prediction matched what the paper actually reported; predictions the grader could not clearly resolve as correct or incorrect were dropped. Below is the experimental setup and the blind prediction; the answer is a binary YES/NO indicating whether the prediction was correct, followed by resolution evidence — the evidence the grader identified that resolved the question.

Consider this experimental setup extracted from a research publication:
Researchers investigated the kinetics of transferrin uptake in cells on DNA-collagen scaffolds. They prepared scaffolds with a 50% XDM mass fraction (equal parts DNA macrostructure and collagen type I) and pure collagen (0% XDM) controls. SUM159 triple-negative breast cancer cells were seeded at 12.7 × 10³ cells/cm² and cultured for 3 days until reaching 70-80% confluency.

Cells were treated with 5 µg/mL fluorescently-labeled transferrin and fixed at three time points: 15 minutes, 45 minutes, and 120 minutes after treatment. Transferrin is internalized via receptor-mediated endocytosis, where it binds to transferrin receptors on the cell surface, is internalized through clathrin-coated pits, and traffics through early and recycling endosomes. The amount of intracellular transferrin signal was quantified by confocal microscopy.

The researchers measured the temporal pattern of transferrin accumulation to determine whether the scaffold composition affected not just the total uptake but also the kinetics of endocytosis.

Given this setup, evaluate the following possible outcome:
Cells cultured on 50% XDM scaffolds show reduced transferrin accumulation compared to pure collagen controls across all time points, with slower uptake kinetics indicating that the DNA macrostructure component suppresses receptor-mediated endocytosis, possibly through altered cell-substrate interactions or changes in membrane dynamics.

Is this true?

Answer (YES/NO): NO